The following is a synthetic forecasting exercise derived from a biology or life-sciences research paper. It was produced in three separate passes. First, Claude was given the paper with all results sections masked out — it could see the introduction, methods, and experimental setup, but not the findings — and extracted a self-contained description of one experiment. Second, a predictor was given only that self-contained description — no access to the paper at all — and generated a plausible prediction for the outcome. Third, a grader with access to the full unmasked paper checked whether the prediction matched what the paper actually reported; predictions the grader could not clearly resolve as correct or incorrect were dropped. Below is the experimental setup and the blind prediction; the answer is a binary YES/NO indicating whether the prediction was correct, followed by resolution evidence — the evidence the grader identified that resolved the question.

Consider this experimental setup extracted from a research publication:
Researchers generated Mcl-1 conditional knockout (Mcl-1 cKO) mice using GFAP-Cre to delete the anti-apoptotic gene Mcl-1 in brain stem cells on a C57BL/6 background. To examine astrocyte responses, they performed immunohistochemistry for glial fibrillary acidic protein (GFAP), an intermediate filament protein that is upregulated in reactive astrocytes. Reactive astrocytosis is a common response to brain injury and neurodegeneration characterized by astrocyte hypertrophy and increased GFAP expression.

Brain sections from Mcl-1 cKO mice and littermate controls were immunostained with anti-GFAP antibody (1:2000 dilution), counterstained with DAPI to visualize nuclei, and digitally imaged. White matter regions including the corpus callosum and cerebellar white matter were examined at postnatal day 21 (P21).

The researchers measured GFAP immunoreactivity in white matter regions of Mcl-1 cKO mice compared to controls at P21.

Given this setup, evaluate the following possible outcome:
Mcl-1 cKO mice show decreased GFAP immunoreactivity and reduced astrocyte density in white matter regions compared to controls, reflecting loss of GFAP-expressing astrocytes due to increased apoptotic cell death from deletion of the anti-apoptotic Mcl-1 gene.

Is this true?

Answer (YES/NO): NO